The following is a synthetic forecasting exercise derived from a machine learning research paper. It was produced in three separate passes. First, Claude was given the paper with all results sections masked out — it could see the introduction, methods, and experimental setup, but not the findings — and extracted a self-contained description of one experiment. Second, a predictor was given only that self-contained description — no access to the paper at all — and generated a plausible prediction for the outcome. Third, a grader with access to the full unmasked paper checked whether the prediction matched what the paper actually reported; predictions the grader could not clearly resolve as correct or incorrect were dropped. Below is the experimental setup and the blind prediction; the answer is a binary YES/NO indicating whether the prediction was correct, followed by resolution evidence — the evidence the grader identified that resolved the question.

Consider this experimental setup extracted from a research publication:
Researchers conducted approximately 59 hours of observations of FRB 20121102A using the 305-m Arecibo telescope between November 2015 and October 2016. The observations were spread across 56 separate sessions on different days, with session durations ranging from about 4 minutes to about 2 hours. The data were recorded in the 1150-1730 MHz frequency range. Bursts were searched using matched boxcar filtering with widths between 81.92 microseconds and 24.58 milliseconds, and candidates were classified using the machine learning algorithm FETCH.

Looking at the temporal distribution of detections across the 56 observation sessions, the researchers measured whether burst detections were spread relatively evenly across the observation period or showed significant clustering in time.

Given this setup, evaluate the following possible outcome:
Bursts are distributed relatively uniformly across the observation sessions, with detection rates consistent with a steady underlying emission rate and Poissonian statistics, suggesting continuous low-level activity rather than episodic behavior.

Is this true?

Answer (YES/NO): NO